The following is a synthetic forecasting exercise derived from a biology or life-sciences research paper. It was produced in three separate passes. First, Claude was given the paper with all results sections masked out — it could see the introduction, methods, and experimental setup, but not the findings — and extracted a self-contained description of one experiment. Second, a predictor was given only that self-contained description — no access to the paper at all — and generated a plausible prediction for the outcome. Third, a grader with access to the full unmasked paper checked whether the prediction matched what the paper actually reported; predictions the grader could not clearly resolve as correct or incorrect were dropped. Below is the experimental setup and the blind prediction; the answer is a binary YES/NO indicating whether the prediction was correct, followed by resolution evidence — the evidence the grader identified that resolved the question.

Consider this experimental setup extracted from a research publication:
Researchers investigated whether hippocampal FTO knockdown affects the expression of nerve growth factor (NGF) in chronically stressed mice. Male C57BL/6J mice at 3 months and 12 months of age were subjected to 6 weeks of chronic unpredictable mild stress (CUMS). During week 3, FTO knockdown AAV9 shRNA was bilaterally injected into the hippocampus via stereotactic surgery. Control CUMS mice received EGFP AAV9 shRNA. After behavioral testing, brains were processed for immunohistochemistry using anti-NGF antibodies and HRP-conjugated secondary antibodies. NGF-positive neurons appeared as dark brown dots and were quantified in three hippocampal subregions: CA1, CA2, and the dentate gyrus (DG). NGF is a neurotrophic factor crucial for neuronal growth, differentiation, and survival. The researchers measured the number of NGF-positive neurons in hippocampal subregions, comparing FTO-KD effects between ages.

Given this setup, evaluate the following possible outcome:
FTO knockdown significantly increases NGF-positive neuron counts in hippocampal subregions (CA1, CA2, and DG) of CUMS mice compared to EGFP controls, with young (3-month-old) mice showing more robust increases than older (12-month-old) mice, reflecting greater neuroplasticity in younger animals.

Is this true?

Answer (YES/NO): NO